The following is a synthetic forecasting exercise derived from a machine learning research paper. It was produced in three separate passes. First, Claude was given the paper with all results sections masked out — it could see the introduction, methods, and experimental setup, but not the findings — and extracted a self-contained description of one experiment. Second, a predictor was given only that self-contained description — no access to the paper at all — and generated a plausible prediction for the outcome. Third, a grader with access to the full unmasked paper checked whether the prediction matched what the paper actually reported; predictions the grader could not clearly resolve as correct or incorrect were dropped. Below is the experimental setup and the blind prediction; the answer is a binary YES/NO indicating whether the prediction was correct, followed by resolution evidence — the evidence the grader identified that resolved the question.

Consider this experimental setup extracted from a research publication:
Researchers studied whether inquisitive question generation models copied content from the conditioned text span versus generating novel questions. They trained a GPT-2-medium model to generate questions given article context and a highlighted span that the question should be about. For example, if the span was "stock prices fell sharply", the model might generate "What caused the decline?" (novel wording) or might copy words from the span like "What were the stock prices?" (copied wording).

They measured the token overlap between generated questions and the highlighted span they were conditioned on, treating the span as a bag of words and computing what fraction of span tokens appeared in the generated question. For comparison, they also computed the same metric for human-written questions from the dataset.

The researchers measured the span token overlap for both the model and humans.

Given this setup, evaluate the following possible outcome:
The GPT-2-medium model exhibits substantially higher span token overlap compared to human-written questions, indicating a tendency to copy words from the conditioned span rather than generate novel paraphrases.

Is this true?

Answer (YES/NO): NO